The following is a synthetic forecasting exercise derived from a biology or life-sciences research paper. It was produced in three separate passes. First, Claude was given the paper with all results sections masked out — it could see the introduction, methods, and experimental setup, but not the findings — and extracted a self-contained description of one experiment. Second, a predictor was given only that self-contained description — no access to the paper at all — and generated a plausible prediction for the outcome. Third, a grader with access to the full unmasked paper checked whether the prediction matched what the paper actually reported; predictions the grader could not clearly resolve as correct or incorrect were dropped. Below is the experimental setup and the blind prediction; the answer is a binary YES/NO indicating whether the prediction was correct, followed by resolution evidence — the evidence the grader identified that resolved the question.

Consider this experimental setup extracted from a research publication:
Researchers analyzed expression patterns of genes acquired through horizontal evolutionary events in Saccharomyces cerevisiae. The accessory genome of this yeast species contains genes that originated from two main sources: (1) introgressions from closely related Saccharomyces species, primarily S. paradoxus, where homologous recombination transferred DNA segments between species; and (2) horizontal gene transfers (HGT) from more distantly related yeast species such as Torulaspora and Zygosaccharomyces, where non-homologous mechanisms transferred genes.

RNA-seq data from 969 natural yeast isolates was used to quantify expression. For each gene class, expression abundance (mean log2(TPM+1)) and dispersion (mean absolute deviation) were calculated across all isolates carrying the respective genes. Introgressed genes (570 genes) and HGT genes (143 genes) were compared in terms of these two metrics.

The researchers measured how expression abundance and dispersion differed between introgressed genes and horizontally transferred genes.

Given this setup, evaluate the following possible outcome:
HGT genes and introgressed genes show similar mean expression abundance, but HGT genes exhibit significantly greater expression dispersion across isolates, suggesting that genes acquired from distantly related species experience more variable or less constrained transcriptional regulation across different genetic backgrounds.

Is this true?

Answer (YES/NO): NO